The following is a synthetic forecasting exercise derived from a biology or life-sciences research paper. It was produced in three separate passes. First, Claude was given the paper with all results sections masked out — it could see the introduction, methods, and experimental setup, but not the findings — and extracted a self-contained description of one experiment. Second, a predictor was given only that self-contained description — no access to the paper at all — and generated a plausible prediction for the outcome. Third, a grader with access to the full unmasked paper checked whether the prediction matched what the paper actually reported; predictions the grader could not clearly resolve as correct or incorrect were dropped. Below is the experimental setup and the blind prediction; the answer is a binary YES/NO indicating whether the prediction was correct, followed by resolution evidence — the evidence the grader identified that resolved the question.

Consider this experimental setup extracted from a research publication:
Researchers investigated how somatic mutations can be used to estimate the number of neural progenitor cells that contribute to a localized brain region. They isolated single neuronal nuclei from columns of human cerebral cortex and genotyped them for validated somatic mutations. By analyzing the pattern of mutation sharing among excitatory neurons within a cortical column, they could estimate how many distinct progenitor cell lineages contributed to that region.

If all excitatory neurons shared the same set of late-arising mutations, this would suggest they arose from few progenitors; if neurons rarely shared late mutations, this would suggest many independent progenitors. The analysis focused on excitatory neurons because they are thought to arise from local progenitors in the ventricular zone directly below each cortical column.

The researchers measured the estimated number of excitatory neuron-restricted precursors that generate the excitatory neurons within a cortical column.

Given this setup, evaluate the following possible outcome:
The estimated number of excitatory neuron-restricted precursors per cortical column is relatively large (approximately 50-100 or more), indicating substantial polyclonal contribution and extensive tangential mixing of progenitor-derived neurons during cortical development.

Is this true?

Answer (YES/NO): NO